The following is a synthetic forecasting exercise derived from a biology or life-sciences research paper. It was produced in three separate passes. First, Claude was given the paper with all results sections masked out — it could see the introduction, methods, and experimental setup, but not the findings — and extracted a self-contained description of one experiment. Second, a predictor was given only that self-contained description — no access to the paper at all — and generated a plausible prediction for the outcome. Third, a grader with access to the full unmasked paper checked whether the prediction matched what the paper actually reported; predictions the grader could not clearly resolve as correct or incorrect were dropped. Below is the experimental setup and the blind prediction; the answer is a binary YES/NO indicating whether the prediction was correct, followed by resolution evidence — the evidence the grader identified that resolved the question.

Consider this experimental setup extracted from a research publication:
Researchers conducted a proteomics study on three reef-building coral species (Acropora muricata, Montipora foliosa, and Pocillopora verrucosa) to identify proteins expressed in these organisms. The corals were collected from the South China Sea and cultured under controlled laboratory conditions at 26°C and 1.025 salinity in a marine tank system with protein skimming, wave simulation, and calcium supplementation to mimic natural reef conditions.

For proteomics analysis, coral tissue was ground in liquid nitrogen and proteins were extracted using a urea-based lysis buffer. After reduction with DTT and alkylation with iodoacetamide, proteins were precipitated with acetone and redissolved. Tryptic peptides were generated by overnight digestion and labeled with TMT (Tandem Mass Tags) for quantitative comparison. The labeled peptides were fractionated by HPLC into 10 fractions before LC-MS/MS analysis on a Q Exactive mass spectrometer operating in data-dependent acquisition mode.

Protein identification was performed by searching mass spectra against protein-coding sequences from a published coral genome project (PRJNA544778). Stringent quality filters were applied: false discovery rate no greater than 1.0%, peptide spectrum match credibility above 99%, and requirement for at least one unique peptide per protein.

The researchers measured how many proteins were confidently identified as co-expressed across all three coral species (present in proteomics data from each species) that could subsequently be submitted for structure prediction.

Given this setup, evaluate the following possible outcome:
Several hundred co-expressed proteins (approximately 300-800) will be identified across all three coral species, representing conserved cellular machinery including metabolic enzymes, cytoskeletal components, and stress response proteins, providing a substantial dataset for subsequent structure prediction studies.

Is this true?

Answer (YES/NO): NO